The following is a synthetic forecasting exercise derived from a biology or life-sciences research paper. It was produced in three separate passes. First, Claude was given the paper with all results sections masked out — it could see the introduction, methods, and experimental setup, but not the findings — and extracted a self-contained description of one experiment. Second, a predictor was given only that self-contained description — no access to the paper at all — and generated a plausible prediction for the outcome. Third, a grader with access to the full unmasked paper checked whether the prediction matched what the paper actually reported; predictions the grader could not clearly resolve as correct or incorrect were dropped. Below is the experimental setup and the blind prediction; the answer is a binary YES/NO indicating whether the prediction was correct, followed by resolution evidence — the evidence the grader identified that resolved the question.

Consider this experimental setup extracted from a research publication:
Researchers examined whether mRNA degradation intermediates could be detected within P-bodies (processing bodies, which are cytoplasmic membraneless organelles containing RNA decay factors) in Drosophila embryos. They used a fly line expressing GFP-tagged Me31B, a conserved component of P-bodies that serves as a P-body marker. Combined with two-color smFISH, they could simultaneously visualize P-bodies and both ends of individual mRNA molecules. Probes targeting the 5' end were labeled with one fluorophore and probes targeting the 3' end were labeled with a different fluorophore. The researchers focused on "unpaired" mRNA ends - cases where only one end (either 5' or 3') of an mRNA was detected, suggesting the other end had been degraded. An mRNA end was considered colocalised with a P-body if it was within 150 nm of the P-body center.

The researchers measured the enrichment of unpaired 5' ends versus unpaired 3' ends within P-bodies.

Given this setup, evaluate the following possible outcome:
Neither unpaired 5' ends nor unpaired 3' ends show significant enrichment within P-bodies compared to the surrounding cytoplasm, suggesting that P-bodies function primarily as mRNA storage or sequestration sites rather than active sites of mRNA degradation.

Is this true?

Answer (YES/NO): NO